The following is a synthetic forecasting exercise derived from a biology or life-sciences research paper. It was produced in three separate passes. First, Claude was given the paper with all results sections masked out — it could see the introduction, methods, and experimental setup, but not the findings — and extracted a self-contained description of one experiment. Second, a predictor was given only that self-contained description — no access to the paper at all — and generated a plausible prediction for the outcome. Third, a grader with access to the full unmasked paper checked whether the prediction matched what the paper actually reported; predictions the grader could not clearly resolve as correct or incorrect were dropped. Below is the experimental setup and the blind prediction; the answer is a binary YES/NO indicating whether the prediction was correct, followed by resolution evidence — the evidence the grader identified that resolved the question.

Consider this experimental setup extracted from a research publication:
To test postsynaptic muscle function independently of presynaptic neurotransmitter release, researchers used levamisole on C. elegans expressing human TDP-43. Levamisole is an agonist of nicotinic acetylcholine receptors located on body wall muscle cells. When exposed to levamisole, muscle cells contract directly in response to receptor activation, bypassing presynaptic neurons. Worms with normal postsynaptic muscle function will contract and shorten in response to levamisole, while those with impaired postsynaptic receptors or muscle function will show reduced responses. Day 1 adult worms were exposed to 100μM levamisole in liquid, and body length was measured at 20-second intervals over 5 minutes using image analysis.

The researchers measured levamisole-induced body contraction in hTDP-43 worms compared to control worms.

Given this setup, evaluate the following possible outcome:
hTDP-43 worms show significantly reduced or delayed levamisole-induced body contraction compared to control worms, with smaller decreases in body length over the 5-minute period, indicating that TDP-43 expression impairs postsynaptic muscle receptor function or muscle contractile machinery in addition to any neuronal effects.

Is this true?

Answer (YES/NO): NO